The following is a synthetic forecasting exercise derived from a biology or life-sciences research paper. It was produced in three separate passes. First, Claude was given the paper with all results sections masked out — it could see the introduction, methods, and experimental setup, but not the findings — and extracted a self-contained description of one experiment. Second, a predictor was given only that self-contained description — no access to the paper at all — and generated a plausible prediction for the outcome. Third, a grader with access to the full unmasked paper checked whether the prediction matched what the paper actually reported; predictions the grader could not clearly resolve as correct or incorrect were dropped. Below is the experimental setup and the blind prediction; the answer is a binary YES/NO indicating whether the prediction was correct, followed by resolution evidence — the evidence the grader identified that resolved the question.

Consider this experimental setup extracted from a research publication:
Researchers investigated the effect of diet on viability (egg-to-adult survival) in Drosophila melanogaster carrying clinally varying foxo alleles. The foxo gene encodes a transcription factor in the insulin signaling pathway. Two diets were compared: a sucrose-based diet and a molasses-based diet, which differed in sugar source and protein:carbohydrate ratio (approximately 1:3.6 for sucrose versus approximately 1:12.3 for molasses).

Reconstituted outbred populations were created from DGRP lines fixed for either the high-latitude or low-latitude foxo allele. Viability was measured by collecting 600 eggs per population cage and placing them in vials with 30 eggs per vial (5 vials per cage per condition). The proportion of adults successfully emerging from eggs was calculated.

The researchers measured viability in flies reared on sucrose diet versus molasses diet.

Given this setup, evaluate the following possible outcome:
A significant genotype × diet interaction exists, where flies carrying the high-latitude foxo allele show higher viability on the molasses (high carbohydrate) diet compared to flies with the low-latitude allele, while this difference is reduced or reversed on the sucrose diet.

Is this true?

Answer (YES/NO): NO